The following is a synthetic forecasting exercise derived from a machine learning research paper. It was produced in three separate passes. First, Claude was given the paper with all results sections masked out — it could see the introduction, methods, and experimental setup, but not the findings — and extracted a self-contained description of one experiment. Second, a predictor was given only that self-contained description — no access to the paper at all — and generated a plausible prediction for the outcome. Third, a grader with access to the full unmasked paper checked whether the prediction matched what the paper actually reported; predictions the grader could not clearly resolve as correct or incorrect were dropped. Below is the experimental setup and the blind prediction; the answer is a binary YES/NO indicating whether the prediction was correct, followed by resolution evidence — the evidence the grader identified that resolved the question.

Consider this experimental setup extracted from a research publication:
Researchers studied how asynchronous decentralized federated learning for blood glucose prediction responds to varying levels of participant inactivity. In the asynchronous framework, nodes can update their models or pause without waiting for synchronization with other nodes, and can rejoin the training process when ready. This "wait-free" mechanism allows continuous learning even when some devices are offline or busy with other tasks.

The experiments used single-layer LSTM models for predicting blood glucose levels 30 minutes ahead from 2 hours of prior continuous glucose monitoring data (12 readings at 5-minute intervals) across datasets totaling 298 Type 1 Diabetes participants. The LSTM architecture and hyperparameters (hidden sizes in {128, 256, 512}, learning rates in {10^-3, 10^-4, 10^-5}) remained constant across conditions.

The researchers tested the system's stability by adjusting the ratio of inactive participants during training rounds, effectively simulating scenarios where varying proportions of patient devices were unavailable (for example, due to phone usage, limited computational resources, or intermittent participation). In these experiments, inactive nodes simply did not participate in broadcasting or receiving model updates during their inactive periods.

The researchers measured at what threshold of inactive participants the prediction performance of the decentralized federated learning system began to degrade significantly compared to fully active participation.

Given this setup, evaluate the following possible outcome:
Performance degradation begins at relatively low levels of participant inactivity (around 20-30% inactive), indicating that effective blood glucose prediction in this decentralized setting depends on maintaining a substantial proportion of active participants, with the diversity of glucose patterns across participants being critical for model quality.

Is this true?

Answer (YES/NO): NO